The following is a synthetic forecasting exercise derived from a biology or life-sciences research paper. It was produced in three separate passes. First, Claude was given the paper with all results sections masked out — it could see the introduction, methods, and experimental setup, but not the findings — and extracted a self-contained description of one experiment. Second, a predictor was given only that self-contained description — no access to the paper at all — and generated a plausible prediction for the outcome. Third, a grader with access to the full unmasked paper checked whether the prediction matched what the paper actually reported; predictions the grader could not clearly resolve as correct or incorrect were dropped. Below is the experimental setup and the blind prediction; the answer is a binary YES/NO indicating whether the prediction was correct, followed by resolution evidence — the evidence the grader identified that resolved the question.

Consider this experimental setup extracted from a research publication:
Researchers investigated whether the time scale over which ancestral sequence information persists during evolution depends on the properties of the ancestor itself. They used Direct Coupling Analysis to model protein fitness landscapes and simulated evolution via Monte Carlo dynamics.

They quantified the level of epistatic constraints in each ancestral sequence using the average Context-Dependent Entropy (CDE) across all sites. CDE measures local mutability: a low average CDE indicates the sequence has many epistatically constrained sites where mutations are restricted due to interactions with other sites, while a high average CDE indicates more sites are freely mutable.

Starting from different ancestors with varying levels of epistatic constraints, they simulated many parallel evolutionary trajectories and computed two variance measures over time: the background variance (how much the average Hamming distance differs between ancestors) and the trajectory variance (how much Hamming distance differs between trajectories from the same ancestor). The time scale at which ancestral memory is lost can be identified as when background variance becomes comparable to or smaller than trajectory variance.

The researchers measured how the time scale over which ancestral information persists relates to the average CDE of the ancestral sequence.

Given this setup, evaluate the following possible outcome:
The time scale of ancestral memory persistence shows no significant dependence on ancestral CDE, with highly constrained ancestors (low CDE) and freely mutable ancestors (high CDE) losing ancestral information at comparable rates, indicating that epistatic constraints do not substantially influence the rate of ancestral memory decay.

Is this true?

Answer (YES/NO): NO